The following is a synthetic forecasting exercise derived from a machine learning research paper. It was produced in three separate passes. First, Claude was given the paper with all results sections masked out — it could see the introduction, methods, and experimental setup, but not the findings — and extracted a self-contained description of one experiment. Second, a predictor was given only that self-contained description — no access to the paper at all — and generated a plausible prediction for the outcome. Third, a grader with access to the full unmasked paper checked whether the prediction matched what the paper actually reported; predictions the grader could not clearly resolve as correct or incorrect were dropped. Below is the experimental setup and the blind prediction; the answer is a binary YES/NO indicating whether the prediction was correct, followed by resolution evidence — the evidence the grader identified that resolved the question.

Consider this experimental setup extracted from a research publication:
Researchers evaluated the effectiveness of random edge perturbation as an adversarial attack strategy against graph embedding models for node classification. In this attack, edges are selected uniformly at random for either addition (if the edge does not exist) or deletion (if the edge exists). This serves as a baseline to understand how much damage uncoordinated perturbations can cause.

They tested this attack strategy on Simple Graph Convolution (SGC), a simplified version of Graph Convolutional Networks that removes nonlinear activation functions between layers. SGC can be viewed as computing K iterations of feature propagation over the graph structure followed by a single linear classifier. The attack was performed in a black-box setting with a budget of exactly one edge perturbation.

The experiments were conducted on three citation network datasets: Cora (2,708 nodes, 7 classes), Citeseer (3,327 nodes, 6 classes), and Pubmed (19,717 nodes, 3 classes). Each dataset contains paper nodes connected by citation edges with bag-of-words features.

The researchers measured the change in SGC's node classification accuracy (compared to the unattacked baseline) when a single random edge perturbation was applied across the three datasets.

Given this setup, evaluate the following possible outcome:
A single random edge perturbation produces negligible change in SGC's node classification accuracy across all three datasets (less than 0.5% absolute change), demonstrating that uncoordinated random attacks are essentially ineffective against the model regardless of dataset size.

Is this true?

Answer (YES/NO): NO